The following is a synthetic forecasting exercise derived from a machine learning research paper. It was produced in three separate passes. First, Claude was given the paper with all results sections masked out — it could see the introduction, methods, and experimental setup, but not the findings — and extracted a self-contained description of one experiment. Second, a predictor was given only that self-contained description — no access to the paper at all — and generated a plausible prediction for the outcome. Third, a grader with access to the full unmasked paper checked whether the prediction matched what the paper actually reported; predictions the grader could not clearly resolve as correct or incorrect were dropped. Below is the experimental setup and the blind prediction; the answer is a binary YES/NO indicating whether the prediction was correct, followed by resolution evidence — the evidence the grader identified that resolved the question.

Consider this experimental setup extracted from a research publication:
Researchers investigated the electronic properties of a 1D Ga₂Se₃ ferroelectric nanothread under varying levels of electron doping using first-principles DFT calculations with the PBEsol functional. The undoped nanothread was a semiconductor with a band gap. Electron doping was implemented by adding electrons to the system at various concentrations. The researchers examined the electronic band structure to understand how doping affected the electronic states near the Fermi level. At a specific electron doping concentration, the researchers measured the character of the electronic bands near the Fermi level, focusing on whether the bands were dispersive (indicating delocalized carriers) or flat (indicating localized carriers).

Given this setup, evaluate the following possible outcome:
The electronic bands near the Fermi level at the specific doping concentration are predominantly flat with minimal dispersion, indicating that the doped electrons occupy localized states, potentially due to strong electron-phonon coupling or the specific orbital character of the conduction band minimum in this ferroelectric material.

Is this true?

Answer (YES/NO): YES